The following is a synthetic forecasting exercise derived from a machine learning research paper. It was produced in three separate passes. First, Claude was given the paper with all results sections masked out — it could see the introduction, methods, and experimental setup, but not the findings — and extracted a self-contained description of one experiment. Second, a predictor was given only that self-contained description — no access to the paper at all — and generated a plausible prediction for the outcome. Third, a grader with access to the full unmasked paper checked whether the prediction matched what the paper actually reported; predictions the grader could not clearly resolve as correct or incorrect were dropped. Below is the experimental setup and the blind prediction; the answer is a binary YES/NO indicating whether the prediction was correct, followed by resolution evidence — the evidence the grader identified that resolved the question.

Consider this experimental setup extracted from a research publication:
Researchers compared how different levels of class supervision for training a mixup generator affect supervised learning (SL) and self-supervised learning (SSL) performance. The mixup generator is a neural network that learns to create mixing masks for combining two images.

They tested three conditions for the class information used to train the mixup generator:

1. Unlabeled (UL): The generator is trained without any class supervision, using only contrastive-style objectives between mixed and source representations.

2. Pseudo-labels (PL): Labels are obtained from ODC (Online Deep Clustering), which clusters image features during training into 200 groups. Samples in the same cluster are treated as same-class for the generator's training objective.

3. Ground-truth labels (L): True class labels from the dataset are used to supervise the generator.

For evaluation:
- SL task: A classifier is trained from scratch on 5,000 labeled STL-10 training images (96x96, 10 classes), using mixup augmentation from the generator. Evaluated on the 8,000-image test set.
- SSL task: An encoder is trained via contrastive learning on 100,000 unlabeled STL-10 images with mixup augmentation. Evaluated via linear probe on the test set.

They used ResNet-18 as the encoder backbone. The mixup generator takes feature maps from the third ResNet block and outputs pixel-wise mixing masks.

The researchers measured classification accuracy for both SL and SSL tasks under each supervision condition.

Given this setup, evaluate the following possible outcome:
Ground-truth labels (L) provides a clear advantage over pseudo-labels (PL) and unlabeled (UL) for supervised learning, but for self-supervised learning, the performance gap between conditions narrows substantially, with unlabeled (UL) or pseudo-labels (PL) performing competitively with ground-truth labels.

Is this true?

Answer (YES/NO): NO